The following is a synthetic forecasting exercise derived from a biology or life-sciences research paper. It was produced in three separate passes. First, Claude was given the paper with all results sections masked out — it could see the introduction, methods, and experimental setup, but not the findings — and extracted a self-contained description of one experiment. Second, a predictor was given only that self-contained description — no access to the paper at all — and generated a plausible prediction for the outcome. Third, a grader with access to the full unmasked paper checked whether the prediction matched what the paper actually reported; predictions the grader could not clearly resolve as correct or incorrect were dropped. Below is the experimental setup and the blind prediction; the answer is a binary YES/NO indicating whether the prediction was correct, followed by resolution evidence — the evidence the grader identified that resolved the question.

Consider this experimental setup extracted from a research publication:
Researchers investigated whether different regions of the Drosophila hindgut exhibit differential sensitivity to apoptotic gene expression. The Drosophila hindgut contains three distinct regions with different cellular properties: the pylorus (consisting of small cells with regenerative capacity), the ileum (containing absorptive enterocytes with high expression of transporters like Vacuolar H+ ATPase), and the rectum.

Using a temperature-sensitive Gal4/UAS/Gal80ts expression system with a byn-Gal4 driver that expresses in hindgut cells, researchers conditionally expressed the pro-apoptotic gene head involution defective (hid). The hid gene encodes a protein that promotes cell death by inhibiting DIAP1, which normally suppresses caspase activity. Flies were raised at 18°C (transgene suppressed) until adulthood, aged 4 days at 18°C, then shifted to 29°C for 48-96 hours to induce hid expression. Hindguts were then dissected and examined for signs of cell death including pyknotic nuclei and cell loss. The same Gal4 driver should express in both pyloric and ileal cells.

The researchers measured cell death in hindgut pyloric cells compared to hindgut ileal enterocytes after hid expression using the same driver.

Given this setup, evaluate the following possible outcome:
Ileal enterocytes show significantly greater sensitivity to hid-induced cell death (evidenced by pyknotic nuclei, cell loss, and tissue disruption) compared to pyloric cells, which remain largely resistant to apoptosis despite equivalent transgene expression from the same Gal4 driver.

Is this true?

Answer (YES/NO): NO